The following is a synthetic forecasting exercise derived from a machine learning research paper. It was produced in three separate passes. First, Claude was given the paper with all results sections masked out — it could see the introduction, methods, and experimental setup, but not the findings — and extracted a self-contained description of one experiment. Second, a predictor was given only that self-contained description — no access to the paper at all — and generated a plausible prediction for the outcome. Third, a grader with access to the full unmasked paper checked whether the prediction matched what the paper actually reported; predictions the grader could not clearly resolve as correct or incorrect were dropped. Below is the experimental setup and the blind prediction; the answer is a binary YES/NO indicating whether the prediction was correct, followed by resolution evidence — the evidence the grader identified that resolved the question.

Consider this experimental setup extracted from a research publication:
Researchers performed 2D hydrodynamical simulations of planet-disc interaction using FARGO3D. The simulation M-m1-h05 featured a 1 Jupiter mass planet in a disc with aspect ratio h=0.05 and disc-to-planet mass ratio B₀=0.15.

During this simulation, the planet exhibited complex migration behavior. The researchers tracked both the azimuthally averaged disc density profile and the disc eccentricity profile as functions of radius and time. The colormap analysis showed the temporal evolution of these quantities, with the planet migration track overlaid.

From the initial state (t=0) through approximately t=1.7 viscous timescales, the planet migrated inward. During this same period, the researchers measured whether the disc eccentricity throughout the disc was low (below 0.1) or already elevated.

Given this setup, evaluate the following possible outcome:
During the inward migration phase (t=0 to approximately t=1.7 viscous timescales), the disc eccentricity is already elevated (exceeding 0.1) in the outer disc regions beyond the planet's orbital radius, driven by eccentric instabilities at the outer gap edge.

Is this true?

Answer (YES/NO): NO